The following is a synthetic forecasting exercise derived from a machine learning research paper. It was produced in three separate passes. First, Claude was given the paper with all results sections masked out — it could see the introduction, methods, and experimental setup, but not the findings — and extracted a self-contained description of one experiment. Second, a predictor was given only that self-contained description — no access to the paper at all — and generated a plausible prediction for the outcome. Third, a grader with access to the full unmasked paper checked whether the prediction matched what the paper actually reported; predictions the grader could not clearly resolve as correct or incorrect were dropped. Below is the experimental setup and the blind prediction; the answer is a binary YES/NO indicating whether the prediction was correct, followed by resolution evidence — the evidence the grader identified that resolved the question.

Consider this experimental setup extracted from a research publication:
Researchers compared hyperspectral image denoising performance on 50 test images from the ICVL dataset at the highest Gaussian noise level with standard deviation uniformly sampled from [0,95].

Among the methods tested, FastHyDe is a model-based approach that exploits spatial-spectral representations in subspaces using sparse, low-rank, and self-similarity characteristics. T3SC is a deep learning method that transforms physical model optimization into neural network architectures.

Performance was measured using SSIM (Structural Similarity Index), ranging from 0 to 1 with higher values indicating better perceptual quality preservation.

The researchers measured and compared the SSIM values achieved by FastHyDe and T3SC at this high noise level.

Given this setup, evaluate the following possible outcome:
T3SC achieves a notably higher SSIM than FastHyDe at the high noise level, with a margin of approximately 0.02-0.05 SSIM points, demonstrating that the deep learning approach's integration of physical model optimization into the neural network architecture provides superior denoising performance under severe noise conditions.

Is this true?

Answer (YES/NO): NO